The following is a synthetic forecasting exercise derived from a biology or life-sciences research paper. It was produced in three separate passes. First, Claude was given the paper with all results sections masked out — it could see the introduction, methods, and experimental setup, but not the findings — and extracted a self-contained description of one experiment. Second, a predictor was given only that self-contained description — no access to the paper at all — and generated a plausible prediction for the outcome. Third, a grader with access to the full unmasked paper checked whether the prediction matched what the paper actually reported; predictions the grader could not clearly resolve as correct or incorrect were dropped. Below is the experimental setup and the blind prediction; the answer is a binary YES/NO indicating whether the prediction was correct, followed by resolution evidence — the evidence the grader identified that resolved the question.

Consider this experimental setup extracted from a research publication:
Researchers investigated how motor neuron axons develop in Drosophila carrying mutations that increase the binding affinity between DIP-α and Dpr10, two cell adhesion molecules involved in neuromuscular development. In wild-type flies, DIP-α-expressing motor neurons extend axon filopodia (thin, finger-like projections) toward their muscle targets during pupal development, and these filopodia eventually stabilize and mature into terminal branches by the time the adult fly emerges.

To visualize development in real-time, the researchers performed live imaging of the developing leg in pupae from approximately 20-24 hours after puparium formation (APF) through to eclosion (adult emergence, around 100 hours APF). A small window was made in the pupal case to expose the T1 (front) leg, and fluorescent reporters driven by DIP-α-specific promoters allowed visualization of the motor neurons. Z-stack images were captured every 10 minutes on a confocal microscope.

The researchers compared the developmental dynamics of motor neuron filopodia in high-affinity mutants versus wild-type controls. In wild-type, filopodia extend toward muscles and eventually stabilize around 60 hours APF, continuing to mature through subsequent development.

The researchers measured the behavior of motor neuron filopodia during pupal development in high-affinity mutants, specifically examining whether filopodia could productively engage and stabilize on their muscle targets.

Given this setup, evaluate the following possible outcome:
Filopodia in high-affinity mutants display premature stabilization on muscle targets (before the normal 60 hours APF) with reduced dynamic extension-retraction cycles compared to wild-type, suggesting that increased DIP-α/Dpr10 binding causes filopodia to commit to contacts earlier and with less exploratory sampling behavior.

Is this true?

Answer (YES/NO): NO